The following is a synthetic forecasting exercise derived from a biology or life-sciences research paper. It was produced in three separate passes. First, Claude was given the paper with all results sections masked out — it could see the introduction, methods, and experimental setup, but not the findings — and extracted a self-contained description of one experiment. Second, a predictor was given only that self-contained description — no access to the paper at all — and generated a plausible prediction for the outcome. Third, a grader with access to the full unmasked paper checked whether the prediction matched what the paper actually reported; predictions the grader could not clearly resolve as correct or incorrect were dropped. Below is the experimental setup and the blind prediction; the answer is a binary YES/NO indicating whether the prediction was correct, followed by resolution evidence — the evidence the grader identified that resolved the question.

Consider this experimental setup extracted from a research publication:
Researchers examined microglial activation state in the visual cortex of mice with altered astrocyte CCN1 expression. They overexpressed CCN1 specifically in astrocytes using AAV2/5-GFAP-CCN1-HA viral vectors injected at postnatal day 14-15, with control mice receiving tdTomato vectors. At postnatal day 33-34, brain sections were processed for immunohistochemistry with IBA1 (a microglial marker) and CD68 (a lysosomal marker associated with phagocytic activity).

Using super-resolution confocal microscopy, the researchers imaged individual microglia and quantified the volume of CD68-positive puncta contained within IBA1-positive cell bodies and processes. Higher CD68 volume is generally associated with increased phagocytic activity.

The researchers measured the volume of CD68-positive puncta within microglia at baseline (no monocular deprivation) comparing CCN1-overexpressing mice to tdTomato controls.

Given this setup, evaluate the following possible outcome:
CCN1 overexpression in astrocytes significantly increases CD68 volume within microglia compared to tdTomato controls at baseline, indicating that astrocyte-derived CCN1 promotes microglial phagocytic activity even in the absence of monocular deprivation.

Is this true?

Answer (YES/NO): NO